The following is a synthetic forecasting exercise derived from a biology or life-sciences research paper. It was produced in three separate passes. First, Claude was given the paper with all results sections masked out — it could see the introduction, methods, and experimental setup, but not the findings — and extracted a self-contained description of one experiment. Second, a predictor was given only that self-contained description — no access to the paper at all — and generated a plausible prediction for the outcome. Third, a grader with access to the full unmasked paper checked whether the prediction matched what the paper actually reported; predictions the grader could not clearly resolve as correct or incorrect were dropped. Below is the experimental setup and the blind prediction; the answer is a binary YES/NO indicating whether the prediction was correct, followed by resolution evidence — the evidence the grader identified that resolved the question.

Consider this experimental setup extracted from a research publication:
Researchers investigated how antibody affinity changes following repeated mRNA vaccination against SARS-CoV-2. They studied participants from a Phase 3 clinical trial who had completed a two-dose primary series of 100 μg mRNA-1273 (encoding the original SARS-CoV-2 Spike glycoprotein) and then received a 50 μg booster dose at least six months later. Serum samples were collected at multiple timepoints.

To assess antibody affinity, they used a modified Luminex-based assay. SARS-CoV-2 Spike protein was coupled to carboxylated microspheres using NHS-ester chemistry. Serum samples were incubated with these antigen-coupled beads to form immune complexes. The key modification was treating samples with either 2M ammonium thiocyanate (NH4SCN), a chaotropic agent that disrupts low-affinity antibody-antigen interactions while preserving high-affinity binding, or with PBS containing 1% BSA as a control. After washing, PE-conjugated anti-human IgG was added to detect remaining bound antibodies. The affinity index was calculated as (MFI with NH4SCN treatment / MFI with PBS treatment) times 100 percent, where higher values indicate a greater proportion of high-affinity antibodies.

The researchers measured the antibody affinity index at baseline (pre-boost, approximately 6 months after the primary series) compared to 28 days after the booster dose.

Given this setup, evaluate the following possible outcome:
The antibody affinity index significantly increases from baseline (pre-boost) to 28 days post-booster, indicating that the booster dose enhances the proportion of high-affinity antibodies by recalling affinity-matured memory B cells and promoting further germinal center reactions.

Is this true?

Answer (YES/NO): YES